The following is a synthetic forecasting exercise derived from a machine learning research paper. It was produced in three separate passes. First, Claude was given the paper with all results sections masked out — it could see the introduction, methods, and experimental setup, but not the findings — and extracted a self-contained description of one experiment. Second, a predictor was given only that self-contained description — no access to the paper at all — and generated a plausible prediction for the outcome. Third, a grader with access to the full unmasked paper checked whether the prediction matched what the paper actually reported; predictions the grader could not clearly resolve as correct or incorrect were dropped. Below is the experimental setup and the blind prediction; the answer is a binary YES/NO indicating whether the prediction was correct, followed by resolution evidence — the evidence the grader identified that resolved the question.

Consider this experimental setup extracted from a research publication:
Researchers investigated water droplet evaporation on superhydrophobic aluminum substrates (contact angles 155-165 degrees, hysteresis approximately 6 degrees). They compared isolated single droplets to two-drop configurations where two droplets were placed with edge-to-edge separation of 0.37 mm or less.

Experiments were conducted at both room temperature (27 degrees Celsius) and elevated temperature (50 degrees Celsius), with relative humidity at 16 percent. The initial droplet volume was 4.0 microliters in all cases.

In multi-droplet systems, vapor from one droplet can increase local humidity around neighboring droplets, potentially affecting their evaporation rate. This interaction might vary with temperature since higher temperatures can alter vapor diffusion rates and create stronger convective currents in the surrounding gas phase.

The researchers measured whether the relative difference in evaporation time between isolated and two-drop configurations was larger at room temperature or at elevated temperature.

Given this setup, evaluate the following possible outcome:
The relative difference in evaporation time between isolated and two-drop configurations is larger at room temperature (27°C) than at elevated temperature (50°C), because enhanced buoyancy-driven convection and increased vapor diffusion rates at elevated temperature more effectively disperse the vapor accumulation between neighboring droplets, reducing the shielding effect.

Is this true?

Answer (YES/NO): YES